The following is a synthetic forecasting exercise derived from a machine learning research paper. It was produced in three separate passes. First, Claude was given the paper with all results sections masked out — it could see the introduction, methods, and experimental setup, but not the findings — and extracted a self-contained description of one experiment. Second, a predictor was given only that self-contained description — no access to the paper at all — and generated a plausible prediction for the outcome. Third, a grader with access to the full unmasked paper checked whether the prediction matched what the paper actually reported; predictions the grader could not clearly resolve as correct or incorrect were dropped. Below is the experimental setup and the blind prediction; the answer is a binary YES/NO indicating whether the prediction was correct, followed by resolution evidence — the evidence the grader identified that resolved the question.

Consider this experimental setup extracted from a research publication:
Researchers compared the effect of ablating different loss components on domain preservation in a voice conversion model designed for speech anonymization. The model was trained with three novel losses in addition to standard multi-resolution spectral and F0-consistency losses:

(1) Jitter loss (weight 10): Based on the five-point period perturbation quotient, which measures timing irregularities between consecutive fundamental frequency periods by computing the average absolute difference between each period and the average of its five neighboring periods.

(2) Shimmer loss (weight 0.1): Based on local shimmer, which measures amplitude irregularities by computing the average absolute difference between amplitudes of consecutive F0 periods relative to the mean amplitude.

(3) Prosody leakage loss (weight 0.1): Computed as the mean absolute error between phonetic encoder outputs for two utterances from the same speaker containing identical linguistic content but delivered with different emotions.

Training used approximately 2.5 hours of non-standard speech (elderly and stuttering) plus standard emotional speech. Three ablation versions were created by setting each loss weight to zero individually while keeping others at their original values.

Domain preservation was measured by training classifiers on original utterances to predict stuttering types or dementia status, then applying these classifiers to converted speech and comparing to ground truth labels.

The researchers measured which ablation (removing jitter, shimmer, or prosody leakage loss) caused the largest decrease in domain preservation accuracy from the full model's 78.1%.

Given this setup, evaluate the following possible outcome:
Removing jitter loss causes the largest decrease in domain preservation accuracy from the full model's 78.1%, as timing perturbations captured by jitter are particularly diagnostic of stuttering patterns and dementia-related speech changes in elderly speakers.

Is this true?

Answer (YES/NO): YES